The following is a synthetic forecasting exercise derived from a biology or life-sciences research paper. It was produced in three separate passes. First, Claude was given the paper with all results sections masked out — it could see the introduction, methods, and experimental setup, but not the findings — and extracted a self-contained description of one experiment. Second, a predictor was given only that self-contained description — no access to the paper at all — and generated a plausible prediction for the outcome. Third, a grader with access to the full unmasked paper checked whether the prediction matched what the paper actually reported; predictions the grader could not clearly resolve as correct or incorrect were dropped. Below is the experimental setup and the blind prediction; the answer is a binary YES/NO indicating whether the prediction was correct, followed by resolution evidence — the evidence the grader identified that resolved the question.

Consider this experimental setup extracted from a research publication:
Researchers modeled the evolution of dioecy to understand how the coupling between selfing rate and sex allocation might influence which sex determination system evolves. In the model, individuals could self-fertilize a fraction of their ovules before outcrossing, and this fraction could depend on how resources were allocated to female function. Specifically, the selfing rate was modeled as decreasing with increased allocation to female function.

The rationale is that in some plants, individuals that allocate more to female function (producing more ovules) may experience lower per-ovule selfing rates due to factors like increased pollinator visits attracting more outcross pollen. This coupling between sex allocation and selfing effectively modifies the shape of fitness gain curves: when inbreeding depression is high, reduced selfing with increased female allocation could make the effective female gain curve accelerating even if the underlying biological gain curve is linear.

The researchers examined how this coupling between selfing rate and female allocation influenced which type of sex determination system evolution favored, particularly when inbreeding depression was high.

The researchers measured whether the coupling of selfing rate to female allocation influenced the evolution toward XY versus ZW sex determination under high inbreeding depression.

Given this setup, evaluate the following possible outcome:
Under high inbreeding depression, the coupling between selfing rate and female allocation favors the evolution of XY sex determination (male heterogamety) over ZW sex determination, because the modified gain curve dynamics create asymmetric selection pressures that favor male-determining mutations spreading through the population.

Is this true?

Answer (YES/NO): YES